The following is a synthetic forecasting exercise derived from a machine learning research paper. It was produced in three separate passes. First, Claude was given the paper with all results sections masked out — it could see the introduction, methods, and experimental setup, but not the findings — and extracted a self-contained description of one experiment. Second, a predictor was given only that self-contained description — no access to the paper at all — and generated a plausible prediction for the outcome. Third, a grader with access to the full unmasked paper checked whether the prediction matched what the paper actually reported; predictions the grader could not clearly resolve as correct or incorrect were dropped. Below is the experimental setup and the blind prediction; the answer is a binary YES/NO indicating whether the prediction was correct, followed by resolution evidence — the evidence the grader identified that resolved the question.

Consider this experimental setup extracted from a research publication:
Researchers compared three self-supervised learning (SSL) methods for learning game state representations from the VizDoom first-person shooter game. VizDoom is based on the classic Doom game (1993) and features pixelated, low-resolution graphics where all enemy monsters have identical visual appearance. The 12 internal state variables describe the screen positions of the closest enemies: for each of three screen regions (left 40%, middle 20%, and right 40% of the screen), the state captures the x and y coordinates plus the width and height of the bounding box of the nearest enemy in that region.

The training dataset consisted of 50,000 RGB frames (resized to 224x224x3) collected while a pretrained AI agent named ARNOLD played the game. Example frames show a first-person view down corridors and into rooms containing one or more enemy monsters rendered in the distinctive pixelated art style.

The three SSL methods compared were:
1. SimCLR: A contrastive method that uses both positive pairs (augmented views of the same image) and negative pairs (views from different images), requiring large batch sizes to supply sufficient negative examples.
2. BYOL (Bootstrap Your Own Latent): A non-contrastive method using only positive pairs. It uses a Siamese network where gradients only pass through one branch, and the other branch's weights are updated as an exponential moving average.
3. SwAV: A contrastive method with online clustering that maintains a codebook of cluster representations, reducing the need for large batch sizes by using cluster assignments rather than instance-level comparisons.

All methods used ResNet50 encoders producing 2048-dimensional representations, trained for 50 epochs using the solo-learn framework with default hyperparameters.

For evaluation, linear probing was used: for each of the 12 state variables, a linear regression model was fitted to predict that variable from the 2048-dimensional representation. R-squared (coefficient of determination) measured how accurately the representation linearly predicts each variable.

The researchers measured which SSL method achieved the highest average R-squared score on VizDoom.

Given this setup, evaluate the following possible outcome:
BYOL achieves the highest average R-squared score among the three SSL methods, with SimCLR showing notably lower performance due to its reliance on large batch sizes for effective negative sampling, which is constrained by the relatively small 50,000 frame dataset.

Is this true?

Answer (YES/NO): NO